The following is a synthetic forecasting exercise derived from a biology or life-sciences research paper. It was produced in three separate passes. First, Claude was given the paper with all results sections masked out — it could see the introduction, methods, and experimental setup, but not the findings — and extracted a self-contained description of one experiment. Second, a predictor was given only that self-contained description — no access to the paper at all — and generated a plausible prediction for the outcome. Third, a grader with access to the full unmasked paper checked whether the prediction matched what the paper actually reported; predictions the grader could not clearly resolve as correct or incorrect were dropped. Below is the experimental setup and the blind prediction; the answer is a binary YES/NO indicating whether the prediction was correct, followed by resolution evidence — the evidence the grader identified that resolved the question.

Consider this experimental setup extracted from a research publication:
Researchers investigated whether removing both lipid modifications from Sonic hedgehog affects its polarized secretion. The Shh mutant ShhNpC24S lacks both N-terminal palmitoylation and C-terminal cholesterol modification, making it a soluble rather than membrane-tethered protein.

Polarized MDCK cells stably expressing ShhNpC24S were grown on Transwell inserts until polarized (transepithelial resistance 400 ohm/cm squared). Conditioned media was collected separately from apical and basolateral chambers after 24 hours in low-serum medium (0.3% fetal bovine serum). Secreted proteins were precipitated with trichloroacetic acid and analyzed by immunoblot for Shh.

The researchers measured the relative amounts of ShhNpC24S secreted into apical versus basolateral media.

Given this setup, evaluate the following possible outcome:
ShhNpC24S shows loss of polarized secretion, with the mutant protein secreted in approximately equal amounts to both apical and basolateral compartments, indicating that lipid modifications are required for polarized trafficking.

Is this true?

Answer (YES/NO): NO